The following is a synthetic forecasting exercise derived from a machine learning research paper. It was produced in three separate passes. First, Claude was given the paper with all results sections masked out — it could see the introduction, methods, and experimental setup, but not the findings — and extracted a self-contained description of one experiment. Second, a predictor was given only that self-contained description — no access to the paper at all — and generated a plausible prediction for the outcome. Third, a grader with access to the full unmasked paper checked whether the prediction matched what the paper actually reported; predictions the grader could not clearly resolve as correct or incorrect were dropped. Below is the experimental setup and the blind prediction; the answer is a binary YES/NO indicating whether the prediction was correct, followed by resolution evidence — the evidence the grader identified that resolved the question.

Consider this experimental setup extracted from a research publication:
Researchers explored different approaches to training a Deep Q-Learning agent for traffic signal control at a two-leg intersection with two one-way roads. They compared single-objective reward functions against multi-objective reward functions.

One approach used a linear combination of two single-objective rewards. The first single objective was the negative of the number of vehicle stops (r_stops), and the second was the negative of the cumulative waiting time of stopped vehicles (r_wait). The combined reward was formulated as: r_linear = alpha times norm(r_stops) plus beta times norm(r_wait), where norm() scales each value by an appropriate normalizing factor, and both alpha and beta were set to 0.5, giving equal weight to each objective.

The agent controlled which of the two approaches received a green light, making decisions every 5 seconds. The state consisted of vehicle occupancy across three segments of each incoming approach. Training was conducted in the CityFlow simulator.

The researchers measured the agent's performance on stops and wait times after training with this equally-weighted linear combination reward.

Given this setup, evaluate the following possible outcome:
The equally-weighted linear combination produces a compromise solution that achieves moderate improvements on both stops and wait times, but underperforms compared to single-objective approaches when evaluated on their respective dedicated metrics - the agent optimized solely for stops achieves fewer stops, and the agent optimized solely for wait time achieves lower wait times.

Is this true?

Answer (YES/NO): NO